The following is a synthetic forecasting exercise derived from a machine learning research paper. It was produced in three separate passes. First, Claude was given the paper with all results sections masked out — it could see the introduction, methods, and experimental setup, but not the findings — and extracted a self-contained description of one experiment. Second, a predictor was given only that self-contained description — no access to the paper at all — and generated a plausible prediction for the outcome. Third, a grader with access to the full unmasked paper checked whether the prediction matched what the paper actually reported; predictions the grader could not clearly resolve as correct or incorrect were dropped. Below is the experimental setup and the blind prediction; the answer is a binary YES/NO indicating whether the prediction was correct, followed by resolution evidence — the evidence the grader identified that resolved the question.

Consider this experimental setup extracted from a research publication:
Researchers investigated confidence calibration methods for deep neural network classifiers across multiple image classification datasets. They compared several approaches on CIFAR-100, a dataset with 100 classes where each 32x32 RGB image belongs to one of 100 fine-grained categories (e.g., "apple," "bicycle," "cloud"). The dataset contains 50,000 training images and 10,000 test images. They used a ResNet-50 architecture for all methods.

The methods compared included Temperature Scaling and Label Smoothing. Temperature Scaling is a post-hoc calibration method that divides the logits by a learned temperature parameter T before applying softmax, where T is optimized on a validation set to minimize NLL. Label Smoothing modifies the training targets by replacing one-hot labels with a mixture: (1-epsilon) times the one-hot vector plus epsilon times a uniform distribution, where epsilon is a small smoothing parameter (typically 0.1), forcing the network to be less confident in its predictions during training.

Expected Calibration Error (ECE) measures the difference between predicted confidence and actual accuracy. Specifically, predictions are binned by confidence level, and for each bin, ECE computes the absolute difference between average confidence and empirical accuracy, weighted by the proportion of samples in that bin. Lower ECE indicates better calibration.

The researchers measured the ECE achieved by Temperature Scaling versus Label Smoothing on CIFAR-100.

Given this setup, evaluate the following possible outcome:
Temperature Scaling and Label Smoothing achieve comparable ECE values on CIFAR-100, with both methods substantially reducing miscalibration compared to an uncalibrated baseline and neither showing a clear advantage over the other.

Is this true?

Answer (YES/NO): NO